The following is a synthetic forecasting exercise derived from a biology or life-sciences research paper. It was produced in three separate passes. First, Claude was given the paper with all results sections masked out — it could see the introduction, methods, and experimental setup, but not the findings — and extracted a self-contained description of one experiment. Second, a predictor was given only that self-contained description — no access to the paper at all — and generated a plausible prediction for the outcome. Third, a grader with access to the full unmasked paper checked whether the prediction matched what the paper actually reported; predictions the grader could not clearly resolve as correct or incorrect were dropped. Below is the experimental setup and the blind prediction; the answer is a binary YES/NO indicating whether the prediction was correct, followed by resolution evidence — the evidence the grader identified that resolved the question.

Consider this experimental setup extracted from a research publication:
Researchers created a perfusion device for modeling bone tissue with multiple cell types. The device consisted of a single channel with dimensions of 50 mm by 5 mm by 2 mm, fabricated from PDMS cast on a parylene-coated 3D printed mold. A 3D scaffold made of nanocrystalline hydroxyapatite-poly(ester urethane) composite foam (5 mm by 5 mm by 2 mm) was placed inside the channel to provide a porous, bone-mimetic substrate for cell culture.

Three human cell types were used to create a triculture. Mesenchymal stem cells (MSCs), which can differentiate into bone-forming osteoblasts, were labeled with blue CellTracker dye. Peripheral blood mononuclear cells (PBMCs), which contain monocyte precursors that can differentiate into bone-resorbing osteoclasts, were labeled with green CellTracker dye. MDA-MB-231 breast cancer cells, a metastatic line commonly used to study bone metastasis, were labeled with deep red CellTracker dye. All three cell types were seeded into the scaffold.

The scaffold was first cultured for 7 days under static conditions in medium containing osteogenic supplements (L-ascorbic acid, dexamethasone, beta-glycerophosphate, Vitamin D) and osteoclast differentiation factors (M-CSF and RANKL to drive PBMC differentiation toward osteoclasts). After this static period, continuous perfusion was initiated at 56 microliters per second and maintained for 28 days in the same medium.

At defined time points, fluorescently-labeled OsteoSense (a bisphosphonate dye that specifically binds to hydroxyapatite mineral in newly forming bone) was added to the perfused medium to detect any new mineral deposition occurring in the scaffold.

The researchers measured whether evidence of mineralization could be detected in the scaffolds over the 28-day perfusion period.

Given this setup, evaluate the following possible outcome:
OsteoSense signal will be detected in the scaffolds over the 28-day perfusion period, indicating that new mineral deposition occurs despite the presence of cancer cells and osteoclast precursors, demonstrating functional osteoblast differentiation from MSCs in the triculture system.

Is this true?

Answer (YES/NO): YES